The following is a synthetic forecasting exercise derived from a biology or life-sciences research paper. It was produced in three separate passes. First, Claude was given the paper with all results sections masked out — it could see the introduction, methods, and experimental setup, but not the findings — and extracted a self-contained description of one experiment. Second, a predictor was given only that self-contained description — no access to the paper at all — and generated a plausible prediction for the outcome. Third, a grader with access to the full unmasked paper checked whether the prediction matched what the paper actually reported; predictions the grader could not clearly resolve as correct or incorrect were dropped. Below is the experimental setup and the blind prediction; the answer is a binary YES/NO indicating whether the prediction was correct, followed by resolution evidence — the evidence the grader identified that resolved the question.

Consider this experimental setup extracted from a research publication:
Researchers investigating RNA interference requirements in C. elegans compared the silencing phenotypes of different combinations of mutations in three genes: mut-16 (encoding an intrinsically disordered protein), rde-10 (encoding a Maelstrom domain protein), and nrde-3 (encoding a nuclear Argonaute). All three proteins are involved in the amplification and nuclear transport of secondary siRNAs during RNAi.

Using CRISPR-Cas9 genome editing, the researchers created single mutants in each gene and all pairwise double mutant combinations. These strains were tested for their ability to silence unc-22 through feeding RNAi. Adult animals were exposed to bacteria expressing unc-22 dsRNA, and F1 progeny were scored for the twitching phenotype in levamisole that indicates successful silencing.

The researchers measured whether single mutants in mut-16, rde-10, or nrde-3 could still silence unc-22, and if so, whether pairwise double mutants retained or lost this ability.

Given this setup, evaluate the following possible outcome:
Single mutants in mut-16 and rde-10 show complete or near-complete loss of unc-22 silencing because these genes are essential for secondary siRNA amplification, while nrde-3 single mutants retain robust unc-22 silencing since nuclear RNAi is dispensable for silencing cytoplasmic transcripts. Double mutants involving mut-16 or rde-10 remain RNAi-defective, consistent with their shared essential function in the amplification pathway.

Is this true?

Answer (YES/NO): NO